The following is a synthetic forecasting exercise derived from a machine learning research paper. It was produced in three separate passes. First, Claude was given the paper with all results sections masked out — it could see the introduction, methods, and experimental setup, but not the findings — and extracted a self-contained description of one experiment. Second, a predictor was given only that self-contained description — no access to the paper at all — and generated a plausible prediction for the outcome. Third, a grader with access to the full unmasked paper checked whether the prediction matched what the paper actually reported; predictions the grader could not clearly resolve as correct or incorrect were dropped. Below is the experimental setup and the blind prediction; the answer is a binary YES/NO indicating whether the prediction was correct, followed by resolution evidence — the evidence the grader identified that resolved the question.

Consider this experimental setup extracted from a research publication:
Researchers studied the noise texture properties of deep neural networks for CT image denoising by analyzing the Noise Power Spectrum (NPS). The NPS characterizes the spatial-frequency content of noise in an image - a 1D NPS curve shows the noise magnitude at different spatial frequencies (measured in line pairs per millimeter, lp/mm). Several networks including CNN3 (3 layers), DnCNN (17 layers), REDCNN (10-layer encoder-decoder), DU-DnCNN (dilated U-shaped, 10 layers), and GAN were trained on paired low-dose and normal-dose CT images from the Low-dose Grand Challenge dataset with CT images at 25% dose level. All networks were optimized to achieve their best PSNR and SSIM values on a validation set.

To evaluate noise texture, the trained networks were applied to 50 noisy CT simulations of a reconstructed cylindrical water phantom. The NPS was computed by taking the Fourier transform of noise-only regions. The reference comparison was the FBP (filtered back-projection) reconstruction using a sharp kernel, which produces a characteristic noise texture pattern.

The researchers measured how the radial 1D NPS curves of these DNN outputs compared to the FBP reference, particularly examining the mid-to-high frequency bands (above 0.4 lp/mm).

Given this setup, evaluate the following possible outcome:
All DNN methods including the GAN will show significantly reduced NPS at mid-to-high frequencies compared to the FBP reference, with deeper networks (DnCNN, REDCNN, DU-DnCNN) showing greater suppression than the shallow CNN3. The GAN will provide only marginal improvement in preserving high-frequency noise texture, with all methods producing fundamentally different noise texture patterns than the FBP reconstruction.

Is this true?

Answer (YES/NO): NO